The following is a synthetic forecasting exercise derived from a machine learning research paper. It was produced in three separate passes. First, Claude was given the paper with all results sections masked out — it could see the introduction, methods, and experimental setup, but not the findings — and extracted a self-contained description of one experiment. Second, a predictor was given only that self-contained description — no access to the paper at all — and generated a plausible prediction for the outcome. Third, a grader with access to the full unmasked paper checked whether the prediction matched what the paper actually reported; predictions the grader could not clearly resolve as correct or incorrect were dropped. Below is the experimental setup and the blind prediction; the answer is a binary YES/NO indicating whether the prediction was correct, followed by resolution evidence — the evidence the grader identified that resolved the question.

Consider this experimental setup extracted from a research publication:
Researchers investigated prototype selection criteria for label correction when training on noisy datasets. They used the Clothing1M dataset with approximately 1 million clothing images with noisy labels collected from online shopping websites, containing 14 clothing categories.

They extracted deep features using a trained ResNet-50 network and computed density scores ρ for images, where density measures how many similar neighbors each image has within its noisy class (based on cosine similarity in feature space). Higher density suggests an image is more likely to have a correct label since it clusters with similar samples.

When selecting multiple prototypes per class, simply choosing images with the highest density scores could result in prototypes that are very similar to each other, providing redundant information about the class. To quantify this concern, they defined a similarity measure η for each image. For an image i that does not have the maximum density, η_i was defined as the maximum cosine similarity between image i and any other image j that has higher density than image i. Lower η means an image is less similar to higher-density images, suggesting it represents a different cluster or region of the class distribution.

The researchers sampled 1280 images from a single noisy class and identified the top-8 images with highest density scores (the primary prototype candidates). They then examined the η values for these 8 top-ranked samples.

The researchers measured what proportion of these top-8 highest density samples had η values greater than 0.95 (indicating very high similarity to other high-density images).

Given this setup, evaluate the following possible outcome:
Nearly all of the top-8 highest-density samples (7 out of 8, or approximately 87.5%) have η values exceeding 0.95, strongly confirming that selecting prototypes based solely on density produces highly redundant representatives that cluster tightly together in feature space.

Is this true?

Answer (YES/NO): NO